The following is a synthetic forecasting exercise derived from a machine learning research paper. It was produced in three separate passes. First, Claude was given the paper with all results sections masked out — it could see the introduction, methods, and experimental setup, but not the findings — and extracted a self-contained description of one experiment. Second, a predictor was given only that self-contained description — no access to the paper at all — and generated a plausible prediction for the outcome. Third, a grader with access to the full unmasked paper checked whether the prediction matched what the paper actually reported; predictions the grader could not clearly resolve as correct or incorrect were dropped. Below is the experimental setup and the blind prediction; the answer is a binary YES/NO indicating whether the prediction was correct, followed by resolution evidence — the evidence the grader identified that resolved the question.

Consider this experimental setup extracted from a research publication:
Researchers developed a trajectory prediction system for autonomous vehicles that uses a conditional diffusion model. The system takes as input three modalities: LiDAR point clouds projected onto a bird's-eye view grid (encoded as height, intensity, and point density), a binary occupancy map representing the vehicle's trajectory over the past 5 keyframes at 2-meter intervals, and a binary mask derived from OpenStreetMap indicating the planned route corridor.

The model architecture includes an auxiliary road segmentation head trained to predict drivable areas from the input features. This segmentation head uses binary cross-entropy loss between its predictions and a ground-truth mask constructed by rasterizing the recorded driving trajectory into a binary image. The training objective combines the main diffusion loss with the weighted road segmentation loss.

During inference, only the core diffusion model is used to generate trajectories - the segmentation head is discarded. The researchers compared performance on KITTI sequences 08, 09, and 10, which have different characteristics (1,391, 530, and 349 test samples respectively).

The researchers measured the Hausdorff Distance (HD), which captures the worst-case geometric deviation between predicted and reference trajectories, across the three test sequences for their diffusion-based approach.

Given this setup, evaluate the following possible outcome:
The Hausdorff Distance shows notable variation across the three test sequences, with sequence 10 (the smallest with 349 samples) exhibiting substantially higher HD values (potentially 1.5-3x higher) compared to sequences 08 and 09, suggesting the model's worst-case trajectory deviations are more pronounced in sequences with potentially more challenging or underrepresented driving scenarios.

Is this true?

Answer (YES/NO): YES